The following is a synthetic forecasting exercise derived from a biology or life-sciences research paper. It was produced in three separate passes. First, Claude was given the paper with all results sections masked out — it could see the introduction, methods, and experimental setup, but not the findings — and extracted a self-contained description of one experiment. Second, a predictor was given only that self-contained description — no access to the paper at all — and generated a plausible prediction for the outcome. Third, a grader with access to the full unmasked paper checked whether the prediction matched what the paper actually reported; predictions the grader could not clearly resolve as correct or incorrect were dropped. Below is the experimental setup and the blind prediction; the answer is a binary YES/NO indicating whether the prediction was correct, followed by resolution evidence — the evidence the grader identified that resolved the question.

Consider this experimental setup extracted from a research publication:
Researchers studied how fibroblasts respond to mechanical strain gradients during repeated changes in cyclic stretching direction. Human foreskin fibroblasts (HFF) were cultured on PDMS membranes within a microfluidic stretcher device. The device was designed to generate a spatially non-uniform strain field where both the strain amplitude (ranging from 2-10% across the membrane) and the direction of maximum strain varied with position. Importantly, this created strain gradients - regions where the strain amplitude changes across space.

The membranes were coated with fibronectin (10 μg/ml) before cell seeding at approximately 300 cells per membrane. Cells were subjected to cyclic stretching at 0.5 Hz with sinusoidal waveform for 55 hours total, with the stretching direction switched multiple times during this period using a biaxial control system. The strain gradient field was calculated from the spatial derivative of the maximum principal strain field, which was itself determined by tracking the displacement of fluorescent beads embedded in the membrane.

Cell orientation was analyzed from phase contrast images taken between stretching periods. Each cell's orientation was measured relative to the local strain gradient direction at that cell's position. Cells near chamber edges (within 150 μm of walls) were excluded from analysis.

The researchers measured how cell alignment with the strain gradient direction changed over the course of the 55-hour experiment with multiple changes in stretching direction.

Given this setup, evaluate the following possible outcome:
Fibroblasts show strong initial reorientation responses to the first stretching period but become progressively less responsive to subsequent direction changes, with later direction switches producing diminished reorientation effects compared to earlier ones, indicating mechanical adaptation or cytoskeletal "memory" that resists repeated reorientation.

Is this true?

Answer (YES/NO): NO